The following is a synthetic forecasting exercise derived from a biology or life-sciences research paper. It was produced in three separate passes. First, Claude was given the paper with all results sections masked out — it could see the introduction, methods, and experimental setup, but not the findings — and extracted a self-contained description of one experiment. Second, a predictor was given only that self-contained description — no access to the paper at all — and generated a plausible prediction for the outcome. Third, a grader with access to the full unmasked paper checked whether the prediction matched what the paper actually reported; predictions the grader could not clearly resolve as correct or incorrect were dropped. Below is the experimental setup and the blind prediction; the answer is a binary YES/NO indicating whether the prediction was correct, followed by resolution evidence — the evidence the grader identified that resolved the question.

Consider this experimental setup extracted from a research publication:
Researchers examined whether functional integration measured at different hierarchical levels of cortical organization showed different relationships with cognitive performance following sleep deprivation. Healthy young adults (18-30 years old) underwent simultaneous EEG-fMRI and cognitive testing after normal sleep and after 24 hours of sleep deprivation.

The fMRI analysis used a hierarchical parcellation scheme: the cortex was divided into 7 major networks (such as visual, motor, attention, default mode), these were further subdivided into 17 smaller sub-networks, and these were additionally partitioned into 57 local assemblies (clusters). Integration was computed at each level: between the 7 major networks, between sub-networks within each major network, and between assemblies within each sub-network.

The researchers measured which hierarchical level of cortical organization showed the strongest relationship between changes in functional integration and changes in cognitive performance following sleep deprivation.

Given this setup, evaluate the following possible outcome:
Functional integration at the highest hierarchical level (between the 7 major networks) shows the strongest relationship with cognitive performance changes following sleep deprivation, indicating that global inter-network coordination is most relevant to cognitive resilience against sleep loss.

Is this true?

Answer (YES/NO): NO